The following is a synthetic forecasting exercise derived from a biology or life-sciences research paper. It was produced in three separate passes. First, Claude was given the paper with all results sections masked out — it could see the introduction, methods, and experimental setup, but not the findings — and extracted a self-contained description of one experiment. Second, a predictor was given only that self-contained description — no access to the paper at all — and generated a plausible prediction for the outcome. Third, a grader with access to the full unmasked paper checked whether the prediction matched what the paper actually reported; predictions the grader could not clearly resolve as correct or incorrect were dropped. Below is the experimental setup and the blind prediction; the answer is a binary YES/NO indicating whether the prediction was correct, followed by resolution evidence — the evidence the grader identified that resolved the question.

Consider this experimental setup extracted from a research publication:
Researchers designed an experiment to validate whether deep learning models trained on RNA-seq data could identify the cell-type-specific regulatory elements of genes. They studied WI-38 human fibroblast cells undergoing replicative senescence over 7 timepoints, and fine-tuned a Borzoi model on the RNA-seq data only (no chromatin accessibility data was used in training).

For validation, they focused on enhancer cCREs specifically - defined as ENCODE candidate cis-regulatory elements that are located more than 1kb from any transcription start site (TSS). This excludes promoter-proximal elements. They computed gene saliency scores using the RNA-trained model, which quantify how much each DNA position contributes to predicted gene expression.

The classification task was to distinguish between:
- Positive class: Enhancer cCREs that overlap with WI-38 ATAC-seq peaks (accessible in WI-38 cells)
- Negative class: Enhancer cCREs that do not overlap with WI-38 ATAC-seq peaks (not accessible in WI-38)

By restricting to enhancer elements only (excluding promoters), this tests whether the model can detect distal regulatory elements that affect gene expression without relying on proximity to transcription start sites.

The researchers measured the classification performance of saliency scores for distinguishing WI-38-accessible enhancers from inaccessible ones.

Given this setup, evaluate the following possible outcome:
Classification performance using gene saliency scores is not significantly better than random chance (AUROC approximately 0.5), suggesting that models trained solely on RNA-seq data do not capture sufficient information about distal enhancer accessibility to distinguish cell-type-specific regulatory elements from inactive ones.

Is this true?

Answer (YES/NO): NO